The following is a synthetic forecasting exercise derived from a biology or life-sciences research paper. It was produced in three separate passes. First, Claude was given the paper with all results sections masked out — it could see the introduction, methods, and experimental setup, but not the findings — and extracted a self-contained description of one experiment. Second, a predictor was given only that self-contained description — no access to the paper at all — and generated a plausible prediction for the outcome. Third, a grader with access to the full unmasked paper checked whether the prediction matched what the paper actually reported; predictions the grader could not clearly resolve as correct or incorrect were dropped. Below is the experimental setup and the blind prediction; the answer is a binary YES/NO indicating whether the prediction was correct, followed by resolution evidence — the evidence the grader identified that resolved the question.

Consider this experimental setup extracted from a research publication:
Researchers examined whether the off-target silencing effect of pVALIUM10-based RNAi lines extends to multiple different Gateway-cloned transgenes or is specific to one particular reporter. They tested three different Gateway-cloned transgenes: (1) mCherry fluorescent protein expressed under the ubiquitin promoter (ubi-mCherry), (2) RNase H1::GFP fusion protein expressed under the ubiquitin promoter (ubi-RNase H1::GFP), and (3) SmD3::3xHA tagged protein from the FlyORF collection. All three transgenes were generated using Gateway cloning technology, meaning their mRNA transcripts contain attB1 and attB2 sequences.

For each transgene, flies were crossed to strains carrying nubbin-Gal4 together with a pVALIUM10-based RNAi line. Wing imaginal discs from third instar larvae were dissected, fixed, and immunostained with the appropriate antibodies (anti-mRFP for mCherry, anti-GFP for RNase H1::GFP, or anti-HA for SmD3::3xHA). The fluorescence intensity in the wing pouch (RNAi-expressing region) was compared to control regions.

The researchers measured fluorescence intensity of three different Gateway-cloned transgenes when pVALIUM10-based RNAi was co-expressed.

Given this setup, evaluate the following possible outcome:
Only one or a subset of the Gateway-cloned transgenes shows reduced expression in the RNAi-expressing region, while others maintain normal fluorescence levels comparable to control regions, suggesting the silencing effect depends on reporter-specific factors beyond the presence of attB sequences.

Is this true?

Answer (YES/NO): NO